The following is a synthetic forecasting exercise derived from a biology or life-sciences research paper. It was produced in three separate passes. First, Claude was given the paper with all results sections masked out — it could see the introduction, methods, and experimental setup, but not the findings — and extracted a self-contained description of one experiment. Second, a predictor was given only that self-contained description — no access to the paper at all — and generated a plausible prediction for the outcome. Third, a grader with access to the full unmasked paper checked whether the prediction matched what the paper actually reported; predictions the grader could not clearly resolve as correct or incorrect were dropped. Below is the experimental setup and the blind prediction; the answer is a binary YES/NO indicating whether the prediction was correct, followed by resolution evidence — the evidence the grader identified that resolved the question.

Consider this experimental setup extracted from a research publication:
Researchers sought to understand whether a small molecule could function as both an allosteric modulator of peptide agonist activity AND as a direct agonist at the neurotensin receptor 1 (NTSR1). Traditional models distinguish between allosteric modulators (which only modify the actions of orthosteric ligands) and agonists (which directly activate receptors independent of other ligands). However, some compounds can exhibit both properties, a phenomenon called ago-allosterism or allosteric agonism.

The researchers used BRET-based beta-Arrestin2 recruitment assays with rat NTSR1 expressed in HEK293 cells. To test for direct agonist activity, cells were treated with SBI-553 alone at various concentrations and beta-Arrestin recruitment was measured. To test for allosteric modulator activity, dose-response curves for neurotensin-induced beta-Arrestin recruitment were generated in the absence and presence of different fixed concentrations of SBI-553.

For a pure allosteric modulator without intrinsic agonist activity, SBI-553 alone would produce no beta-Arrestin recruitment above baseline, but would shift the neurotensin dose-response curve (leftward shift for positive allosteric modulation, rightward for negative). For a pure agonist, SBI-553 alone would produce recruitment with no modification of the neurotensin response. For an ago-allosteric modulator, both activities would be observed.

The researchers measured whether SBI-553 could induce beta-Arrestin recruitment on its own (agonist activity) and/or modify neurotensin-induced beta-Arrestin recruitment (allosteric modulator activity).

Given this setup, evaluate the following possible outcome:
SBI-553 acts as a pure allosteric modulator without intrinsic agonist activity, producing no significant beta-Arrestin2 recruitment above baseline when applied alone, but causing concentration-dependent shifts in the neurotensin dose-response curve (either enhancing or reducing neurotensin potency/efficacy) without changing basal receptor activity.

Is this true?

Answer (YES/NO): NO